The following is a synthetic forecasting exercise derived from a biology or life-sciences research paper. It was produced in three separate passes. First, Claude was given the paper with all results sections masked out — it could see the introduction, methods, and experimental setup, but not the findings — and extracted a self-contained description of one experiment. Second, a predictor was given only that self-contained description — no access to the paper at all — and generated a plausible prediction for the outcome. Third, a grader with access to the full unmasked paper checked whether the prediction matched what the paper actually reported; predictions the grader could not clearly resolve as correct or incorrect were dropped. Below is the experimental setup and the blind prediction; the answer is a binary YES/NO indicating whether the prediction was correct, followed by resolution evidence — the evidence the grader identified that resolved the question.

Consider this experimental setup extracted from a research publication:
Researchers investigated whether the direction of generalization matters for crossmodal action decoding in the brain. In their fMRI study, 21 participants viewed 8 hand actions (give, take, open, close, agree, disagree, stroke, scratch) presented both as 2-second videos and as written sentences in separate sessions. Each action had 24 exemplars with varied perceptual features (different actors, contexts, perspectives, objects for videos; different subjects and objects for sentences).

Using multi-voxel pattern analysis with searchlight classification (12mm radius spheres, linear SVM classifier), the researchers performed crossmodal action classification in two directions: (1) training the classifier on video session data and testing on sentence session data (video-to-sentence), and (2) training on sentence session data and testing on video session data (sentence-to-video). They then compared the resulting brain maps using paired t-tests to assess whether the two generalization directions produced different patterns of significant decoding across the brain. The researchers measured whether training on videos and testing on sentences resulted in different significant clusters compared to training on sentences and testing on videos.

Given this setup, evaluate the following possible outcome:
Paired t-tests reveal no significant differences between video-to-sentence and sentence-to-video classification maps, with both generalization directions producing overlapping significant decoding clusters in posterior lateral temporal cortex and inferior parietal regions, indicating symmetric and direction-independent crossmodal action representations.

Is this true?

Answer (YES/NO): NO